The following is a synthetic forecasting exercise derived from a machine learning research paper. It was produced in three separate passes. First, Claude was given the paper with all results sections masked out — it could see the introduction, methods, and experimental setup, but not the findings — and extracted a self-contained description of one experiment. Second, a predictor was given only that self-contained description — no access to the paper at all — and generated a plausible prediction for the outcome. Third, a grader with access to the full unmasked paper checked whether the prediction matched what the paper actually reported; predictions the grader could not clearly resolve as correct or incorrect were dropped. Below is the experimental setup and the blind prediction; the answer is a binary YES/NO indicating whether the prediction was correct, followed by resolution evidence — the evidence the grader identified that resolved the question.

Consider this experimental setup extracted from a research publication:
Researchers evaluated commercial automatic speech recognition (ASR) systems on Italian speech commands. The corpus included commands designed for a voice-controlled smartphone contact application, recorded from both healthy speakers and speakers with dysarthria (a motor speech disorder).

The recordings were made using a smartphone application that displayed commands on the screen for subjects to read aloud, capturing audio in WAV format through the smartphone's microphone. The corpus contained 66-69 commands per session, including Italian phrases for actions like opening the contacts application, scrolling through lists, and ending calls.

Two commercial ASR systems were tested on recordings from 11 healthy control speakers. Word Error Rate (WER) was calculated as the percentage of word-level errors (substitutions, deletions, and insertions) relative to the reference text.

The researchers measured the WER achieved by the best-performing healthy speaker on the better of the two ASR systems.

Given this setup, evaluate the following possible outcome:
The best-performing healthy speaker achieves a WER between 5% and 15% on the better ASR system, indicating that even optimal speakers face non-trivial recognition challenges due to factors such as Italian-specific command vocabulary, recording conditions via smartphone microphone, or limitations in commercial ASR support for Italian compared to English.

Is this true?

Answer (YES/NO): NO